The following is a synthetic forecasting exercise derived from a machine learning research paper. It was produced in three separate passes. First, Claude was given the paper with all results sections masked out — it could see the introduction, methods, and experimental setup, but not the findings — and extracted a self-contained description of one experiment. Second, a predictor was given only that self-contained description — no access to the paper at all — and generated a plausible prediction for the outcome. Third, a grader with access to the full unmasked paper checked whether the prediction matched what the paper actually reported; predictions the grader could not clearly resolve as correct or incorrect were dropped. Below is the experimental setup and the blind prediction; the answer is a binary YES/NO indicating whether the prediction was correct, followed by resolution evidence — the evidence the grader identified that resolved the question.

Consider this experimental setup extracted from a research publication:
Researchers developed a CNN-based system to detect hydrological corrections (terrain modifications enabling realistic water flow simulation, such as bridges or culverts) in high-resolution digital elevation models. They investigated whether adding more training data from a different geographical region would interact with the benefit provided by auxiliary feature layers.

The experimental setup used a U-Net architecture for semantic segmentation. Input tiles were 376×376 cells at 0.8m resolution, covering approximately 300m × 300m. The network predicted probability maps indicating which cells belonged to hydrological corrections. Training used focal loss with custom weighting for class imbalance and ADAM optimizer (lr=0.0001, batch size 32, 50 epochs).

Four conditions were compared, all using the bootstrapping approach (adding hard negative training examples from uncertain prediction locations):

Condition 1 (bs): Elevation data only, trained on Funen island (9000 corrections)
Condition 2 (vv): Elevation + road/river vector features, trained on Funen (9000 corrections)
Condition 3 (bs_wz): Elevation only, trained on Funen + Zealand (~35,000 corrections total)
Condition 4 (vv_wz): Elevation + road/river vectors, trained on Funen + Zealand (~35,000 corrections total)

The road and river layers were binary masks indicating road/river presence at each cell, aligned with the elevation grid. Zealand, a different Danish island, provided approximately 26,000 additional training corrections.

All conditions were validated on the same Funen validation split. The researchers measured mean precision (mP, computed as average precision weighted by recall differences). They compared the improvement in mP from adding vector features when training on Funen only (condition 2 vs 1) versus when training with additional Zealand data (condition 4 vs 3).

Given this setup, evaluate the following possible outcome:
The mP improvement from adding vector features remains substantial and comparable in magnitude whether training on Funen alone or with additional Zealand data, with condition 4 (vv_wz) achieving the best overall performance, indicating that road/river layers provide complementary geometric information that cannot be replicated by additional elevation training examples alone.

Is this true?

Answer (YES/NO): NO